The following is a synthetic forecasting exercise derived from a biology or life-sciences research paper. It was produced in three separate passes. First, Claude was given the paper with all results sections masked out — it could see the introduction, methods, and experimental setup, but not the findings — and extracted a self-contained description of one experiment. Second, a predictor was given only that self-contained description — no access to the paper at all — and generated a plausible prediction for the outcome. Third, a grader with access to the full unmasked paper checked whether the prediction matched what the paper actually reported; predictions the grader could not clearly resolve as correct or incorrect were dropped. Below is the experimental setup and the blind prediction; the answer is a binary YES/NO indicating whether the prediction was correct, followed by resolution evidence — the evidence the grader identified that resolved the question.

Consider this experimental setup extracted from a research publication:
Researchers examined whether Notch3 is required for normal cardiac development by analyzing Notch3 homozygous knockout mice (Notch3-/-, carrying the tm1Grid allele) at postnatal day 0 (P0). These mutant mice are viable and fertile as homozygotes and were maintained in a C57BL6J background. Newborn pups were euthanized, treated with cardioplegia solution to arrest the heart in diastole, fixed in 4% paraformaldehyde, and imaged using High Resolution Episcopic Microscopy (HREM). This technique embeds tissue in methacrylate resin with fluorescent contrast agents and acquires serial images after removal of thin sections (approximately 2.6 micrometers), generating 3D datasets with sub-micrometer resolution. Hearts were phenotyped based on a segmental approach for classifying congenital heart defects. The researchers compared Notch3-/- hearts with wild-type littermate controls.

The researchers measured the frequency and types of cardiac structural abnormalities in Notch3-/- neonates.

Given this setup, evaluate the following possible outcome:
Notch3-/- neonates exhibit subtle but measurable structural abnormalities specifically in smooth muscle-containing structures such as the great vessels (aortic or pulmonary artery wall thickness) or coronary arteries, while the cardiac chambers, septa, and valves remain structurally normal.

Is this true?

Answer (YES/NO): NO